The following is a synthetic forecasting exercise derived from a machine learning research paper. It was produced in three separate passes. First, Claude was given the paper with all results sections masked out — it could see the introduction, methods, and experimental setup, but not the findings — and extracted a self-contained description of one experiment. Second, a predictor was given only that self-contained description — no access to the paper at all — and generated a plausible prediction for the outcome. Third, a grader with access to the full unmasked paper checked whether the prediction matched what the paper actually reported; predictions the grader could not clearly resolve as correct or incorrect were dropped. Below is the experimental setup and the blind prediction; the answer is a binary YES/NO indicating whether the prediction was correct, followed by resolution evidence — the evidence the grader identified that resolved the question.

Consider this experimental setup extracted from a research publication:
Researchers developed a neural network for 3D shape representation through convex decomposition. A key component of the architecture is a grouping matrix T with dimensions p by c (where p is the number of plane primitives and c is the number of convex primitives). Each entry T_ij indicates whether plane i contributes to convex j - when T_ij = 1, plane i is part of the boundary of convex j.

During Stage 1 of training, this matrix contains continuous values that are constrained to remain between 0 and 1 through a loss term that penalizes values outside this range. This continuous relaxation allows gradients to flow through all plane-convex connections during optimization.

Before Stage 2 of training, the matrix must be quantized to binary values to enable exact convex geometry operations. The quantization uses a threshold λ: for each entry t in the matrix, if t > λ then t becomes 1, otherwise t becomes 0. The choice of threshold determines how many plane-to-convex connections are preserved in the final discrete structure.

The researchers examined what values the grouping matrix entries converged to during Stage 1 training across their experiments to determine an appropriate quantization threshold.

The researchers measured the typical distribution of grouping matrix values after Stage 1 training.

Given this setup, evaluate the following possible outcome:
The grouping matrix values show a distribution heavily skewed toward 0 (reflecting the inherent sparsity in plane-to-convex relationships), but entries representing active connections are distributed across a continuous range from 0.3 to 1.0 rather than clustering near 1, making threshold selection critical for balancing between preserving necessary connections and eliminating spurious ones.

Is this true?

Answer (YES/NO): NO